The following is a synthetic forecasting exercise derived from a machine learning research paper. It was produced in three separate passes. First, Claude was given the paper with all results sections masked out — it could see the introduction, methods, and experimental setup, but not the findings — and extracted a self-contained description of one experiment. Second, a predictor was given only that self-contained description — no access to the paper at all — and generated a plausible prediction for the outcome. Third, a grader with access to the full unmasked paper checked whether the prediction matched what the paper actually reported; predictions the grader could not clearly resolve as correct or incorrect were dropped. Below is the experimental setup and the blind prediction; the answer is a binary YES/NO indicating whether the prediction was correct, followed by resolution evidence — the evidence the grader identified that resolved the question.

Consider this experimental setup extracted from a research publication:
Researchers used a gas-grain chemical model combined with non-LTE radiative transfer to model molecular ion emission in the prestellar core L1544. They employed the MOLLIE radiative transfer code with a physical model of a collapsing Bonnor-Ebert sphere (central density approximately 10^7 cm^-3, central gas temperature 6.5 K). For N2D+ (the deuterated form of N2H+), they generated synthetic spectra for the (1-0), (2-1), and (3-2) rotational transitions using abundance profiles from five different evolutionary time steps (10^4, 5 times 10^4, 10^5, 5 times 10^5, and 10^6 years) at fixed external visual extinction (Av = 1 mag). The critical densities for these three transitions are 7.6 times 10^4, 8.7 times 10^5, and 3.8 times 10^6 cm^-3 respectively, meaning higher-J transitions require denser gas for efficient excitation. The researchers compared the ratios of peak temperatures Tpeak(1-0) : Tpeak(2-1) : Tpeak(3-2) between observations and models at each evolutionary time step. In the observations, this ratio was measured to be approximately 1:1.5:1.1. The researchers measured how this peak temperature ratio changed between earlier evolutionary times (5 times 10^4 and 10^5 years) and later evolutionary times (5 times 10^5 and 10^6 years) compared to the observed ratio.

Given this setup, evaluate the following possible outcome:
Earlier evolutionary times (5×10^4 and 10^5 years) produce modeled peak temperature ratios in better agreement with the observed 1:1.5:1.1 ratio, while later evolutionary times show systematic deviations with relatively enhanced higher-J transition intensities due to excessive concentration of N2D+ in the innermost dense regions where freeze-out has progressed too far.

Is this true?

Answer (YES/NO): NO